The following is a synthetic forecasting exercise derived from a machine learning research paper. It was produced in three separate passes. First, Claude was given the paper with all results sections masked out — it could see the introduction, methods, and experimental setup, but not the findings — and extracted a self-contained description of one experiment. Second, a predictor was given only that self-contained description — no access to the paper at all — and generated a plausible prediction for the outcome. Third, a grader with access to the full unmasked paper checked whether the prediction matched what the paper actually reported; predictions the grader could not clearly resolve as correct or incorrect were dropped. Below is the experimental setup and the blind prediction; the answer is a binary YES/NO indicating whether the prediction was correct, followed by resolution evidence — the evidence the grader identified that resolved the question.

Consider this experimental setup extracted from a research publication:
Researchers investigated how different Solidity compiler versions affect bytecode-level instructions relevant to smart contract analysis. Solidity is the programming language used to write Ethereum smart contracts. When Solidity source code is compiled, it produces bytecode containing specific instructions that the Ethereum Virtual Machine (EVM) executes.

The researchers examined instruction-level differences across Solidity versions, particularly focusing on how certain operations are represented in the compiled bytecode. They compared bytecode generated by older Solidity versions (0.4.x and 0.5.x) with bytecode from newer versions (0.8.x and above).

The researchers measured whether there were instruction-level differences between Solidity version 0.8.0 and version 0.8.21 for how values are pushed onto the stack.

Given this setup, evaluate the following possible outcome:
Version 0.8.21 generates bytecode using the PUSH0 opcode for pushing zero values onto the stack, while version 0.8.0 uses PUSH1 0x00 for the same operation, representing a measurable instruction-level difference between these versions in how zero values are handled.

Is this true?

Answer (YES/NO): YES